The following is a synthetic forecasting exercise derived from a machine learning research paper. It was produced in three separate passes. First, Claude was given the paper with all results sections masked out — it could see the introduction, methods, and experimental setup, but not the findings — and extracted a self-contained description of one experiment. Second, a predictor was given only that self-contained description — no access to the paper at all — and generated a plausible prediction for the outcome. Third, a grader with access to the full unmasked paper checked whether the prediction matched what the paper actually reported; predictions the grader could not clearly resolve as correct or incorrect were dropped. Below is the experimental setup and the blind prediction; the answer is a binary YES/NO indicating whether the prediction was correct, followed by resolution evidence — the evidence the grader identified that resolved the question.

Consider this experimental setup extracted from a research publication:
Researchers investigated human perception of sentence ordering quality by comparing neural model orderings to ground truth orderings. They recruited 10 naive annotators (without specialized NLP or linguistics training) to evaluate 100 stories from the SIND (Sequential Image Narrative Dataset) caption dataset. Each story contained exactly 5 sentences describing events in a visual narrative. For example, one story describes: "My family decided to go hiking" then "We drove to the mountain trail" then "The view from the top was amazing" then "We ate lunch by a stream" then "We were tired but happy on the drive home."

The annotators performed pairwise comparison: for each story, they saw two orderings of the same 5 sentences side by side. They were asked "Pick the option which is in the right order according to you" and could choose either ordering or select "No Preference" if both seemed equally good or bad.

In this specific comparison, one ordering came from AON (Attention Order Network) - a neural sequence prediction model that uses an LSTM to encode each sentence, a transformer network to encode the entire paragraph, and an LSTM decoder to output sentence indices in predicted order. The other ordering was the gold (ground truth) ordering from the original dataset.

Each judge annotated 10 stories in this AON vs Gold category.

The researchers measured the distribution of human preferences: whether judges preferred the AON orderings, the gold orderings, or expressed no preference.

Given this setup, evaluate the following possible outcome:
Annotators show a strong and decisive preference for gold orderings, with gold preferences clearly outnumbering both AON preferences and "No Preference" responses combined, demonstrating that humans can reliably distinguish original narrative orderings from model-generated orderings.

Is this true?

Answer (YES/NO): NO